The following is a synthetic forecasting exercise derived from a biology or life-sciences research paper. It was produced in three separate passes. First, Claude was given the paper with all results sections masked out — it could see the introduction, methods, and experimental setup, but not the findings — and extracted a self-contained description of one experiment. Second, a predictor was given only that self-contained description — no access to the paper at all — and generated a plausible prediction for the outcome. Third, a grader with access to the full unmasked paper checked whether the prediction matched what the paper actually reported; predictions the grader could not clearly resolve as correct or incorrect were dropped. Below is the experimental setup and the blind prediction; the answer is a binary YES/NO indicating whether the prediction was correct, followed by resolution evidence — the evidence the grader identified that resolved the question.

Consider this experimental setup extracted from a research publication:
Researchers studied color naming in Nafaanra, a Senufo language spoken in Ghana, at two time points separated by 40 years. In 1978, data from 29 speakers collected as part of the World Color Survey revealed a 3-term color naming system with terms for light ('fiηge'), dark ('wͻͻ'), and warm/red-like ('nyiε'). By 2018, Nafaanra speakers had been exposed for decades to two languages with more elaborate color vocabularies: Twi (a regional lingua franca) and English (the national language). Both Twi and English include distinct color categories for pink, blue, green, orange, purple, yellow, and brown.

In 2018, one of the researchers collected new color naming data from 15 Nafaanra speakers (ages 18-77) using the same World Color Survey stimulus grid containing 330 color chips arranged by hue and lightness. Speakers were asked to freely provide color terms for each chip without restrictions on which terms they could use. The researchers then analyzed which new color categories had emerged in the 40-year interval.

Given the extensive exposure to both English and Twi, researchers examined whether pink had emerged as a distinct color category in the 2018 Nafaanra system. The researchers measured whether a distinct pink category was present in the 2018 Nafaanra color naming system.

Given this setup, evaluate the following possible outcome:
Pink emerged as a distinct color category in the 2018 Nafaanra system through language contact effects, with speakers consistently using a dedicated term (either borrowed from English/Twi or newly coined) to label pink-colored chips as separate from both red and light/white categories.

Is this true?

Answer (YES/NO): NO